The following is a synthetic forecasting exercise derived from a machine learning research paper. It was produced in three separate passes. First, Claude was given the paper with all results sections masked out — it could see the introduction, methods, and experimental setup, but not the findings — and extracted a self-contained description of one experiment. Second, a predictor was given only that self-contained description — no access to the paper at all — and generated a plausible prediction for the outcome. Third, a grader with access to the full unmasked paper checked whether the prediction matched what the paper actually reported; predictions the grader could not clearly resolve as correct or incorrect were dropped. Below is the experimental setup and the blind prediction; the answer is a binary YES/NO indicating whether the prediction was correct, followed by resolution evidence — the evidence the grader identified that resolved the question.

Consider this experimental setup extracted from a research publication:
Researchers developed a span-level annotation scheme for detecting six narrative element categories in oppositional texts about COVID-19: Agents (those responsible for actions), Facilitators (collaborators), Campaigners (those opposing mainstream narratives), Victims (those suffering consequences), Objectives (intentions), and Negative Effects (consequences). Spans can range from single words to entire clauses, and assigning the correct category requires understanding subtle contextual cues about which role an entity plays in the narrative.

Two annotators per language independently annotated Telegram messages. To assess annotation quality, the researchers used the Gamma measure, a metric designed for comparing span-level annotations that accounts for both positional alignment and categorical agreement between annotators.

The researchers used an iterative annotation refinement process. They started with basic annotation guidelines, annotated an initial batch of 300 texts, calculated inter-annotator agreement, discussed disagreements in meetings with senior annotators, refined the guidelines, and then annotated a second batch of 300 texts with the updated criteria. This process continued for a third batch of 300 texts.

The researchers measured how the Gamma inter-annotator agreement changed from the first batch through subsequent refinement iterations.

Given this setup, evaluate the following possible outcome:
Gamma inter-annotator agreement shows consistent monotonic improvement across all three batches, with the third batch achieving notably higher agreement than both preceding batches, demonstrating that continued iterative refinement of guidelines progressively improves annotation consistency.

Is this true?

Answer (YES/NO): NO